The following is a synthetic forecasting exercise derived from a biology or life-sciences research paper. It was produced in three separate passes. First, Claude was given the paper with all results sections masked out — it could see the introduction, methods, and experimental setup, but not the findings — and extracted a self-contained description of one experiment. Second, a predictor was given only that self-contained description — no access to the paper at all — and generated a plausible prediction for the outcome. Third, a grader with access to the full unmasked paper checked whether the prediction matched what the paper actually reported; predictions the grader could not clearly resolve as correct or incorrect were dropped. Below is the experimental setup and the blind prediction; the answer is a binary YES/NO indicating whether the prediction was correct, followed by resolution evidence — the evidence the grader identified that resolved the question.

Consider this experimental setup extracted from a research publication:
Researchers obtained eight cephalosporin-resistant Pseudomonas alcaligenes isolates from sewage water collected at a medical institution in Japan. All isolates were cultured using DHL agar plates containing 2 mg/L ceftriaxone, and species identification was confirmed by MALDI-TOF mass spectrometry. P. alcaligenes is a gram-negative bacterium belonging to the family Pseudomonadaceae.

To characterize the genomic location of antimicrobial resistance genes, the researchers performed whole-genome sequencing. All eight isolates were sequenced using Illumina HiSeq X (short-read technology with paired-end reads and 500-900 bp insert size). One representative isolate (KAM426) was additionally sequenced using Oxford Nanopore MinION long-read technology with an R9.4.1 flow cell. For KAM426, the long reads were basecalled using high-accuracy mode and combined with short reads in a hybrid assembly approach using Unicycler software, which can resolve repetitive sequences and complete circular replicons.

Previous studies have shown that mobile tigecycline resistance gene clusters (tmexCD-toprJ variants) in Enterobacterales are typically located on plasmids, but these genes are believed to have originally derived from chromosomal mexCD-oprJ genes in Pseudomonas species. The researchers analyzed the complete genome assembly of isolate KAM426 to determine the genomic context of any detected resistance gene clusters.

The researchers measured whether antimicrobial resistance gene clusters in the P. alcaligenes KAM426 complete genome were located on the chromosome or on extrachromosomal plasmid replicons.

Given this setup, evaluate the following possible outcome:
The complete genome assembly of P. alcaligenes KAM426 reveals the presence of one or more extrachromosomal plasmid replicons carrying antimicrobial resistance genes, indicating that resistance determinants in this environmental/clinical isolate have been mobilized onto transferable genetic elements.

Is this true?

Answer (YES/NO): NO